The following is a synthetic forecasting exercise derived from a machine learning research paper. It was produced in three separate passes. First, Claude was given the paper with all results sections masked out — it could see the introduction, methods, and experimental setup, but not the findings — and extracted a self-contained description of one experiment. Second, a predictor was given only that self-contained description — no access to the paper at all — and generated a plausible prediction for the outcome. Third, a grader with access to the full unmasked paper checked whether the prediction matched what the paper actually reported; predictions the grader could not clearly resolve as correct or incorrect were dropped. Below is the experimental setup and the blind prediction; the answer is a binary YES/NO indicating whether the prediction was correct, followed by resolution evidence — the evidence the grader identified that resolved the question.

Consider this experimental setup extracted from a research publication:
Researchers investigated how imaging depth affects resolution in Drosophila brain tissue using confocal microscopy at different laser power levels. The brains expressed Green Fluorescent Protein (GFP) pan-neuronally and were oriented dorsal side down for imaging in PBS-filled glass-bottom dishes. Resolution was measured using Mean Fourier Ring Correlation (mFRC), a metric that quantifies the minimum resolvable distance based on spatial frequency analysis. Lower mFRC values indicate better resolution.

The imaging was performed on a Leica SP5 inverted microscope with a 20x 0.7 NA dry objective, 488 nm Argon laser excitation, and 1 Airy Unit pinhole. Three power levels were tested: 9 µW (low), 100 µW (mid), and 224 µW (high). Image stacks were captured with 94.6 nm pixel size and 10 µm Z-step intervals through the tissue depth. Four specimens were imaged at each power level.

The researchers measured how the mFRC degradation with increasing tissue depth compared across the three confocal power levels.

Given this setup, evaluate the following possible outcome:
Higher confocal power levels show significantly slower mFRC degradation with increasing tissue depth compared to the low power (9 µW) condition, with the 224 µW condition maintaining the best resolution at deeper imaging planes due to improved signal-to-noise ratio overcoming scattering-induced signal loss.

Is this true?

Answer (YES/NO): YES